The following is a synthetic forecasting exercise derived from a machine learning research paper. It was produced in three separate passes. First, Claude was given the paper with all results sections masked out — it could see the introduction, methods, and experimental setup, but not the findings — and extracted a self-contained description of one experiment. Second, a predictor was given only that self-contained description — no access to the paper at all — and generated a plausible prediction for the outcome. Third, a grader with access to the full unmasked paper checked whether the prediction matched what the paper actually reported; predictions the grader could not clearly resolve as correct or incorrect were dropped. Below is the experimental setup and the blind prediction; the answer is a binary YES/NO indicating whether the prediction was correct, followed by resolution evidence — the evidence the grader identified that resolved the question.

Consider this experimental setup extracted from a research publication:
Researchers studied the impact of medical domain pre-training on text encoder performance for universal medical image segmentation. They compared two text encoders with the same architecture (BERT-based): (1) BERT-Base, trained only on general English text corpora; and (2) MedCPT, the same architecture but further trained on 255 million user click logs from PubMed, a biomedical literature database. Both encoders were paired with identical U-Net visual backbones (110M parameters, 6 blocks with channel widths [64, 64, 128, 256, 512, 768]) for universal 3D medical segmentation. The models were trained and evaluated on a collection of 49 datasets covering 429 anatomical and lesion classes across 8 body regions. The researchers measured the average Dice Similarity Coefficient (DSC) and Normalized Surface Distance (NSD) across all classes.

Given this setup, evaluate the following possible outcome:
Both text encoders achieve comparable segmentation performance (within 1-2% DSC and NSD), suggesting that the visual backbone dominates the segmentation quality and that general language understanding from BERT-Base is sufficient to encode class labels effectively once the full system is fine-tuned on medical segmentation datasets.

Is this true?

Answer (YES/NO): YES